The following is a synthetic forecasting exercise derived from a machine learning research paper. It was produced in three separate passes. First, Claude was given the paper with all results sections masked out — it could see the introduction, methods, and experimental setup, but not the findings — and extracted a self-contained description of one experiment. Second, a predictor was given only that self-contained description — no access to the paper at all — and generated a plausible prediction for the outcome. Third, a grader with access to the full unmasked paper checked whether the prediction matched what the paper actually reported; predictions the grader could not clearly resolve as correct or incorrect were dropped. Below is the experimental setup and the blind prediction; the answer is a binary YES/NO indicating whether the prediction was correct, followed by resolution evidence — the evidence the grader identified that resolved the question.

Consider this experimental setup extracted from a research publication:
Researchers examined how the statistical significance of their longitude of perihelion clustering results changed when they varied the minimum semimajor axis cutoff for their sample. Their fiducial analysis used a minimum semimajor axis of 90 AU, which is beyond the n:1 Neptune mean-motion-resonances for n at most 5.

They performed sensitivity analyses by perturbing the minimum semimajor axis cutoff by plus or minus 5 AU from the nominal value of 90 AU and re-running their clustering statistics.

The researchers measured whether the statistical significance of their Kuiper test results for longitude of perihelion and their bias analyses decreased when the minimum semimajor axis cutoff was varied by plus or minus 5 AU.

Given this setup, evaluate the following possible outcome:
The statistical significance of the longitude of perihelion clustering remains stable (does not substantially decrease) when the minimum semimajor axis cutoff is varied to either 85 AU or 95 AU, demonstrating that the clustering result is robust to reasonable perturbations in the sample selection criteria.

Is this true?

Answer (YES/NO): YES